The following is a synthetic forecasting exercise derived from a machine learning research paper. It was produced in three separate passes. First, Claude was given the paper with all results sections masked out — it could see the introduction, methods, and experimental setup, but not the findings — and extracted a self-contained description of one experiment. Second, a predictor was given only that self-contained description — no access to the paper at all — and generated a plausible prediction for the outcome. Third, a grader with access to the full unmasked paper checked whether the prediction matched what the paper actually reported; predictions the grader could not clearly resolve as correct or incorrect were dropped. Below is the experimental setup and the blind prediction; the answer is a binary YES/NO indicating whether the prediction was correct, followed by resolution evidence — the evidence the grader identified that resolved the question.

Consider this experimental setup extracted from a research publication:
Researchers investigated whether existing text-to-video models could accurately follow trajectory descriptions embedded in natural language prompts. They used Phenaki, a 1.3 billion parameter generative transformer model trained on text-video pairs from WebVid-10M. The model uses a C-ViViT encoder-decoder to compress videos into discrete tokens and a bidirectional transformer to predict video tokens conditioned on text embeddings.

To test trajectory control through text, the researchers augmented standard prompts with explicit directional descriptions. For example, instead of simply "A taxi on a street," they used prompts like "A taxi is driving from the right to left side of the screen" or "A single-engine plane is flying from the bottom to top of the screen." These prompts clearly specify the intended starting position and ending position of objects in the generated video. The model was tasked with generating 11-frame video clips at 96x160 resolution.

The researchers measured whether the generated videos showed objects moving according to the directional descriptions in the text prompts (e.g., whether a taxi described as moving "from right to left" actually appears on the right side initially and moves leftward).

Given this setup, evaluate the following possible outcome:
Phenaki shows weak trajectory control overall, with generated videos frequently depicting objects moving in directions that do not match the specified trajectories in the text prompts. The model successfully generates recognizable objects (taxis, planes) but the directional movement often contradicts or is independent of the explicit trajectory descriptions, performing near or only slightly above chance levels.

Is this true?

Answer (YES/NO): YES